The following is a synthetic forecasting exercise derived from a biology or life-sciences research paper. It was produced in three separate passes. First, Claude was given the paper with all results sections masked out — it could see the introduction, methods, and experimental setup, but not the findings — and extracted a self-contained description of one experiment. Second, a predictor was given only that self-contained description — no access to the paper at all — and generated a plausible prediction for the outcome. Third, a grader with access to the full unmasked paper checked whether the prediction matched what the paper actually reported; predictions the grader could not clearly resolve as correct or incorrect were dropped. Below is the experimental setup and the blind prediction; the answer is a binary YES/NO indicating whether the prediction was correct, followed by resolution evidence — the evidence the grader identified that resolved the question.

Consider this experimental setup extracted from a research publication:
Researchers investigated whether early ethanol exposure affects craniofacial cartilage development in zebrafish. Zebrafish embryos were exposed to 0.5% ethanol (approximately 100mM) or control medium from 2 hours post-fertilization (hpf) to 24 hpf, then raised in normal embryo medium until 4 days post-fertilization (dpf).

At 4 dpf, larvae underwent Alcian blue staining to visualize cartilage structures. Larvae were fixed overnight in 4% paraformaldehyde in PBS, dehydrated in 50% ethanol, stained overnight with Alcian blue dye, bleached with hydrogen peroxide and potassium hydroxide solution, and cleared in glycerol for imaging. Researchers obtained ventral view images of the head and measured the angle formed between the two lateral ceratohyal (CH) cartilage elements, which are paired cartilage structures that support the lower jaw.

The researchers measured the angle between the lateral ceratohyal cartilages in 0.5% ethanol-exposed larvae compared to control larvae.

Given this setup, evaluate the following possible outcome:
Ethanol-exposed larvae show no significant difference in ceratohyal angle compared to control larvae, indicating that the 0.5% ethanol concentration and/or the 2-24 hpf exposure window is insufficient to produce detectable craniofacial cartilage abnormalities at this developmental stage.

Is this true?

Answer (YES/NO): NO